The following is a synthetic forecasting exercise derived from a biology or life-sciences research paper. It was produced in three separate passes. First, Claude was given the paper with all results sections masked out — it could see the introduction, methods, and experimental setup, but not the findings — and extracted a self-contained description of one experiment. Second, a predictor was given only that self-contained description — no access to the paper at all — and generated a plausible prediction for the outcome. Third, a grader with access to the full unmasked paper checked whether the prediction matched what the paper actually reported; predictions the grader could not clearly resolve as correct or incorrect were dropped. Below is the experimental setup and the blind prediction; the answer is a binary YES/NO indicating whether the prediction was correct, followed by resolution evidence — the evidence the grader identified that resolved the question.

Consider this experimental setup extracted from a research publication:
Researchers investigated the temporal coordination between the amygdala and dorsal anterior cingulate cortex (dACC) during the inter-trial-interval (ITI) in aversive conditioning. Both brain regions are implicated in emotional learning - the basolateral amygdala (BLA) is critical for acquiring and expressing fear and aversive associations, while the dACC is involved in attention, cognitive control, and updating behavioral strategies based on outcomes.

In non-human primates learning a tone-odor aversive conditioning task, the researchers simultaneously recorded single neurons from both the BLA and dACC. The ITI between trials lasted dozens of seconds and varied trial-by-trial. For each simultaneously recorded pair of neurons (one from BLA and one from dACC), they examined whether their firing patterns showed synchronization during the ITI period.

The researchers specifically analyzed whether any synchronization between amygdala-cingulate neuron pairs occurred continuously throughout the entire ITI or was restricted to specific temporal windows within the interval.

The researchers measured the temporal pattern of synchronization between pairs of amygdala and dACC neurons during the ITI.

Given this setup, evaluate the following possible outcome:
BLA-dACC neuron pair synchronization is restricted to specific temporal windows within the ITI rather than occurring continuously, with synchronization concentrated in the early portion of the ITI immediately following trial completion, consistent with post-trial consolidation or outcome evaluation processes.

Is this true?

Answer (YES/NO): NO